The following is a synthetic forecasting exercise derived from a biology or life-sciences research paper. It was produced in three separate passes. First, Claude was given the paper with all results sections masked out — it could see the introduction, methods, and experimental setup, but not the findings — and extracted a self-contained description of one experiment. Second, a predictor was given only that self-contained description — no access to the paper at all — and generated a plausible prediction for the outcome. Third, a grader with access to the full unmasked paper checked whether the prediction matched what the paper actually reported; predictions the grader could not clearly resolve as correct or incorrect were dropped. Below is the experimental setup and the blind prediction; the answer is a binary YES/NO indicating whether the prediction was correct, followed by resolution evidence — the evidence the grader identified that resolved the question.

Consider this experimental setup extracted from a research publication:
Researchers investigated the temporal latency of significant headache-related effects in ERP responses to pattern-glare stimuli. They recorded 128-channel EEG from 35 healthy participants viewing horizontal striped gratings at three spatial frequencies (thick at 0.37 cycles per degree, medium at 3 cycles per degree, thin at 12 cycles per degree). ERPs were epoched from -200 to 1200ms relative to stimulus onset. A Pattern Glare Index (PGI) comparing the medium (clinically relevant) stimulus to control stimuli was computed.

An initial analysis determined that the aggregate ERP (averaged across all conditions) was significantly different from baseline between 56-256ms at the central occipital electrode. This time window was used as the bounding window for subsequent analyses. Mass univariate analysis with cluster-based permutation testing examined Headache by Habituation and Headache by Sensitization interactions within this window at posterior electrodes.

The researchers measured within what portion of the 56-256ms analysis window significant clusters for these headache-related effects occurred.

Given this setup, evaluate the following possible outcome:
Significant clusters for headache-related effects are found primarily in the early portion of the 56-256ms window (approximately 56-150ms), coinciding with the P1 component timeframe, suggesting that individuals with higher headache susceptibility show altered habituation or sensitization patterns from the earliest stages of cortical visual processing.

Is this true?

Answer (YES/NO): NO